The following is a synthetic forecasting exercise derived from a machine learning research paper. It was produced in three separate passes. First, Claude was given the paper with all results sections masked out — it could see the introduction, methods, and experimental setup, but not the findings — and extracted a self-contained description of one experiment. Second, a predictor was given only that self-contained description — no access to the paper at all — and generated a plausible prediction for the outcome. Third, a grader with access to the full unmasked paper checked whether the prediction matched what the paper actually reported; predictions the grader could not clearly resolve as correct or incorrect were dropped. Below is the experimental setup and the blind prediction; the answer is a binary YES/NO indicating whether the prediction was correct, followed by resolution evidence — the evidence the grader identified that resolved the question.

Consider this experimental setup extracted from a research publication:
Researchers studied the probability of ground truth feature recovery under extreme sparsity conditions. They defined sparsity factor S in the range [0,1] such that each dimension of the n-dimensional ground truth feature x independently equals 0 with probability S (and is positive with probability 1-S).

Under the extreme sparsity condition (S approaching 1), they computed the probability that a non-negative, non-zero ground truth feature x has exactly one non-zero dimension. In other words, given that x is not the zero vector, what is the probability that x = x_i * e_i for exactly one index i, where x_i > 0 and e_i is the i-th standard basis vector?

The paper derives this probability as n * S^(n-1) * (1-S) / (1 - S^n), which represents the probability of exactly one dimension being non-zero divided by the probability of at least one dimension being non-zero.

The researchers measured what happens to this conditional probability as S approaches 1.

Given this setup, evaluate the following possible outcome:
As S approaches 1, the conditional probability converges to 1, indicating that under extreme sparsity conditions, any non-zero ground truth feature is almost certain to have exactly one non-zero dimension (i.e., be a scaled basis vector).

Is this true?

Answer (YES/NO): YES